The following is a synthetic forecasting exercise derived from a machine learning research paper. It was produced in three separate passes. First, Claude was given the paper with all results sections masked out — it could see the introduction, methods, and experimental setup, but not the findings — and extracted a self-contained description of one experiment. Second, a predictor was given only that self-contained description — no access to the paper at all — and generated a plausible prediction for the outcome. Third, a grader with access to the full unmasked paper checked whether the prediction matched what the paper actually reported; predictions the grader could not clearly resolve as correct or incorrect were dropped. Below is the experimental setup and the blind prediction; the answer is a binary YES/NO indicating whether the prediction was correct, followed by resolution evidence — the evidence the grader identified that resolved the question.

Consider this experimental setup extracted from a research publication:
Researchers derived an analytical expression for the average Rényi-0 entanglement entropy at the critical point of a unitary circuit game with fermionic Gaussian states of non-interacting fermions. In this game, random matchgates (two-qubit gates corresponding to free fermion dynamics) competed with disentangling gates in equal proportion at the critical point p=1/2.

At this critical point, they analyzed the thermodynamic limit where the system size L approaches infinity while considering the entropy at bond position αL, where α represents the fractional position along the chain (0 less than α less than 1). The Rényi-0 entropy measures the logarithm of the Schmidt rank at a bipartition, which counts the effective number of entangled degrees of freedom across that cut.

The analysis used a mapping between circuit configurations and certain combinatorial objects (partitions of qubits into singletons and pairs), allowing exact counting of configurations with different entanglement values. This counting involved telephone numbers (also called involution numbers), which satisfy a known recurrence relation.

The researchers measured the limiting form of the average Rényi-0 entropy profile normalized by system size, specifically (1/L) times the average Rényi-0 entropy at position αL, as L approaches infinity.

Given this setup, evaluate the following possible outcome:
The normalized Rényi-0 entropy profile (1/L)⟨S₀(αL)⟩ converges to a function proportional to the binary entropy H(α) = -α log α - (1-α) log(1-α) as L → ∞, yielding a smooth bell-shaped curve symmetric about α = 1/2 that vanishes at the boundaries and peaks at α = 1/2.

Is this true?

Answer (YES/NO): NO